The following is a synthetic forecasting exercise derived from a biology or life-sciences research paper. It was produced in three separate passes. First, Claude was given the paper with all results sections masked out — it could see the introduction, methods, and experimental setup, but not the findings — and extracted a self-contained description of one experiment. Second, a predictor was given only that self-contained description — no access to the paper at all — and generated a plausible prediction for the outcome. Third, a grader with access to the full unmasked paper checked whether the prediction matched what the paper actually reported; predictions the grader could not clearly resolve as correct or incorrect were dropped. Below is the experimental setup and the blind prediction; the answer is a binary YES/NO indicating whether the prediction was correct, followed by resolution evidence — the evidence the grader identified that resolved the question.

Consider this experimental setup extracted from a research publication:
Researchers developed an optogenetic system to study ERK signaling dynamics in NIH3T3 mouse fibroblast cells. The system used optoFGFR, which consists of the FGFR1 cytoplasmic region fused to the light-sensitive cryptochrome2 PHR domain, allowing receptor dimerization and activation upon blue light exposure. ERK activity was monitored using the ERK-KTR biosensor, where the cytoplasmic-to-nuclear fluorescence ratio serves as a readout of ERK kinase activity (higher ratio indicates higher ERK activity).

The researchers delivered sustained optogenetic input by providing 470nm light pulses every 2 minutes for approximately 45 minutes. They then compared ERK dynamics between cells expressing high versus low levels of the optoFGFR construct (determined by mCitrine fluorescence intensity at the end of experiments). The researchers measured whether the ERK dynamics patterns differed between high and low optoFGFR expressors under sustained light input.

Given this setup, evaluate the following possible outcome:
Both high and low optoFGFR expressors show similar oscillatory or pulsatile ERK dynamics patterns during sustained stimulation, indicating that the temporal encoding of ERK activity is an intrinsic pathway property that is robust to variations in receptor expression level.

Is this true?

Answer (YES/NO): NO